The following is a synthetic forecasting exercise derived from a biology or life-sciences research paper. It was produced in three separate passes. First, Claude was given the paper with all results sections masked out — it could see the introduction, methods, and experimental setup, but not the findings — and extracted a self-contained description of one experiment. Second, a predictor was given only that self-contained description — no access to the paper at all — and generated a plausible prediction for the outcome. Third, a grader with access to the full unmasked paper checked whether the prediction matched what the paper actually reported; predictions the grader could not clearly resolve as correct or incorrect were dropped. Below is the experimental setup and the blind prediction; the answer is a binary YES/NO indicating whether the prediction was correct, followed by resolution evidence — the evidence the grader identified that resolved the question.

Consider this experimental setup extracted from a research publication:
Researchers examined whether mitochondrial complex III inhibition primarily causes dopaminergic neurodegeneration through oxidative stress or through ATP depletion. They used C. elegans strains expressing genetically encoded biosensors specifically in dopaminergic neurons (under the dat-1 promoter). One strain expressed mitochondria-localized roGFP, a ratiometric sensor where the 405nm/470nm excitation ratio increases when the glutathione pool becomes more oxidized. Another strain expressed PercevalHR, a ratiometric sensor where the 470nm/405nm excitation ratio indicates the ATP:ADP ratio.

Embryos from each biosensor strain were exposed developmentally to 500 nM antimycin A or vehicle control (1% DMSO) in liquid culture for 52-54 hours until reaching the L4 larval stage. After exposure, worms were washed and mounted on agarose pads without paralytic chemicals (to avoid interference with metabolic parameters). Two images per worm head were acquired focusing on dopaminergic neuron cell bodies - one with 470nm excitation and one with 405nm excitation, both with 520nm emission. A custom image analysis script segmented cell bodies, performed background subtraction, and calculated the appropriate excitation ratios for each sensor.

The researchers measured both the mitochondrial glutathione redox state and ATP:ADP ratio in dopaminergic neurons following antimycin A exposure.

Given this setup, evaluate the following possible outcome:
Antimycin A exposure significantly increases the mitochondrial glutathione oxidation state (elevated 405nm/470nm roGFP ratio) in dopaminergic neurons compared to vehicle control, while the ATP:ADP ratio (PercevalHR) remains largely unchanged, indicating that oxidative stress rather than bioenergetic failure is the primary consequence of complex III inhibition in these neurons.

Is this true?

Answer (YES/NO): NO